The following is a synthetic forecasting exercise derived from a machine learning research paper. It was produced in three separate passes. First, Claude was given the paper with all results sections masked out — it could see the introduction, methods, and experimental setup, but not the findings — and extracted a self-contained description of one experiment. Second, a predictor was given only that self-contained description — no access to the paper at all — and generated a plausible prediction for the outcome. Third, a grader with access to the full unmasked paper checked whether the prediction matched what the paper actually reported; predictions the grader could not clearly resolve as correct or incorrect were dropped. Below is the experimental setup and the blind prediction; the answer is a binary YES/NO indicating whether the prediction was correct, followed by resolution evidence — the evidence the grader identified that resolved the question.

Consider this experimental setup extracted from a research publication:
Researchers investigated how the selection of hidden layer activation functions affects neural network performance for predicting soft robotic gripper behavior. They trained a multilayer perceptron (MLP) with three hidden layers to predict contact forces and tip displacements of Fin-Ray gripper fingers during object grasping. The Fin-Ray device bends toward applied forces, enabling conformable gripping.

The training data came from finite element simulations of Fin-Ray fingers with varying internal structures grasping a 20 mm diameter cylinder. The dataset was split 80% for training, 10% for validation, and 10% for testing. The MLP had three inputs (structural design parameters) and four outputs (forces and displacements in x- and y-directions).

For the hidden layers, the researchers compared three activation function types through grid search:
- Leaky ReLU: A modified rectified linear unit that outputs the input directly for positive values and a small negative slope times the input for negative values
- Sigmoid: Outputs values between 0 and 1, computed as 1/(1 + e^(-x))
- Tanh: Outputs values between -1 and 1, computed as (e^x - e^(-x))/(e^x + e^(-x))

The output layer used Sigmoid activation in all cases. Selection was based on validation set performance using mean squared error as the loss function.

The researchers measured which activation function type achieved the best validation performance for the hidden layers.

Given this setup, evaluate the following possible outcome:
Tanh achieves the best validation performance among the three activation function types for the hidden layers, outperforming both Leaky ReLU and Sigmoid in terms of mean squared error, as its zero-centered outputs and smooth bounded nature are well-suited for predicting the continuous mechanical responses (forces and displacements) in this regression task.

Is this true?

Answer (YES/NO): YES